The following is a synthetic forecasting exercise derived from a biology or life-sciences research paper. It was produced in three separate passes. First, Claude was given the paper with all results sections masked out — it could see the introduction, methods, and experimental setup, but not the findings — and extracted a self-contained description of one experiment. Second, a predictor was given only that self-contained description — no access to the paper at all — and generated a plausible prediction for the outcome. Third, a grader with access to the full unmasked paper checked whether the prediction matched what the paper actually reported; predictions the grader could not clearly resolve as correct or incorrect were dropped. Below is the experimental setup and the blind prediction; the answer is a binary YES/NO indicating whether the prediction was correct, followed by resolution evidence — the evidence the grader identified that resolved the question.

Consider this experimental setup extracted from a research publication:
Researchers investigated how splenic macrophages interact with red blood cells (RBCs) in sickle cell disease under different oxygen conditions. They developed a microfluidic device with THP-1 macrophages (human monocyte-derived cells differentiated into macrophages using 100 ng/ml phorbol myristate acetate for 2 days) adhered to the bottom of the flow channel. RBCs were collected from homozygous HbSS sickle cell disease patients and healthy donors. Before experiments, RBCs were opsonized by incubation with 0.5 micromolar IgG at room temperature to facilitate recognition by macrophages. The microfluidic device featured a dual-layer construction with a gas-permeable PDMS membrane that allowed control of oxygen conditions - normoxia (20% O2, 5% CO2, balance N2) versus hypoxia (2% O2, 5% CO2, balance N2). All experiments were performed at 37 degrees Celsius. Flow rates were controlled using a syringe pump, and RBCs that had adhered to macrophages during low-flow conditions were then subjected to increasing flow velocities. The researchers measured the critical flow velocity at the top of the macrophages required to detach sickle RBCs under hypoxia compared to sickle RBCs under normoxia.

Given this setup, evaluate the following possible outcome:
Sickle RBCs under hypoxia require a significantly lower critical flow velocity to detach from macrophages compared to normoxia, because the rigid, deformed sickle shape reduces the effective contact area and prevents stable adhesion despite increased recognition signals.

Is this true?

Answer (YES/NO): NO